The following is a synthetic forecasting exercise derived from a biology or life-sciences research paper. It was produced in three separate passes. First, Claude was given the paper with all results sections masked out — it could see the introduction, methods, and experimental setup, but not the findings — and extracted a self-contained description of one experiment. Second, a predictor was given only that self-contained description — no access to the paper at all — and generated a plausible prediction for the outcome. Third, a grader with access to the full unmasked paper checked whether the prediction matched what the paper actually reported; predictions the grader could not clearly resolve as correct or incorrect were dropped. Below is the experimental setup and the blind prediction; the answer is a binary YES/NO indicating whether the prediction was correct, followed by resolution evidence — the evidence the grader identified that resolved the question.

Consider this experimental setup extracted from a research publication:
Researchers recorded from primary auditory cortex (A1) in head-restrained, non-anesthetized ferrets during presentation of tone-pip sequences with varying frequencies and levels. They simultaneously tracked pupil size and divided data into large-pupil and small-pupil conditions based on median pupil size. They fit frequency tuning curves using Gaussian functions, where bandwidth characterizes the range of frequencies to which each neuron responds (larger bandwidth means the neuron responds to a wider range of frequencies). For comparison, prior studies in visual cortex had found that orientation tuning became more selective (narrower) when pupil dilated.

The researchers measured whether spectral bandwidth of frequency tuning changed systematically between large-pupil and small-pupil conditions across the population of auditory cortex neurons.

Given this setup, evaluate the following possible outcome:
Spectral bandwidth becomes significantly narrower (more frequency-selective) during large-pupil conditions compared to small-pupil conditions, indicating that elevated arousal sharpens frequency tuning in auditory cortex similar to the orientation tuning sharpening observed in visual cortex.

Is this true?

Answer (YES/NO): NO